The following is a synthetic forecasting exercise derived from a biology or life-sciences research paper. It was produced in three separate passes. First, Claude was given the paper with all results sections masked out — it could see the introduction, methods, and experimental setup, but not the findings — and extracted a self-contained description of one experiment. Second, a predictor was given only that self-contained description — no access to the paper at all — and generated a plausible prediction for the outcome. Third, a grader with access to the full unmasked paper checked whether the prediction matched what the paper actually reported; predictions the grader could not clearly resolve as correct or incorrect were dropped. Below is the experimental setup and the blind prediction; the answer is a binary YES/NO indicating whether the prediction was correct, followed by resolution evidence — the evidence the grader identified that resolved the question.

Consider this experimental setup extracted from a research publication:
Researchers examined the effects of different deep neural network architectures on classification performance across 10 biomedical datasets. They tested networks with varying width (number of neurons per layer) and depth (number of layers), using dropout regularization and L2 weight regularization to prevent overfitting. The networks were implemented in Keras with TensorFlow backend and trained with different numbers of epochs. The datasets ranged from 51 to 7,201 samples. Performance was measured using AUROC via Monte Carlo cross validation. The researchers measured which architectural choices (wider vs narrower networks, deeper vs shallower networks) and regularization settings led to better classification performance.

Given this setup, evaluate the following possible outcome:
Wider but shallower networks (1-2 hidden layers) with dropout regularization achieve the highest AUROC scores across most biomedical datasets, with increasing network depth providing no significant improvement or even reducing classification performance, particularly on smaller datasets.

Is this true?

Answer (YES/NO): YES